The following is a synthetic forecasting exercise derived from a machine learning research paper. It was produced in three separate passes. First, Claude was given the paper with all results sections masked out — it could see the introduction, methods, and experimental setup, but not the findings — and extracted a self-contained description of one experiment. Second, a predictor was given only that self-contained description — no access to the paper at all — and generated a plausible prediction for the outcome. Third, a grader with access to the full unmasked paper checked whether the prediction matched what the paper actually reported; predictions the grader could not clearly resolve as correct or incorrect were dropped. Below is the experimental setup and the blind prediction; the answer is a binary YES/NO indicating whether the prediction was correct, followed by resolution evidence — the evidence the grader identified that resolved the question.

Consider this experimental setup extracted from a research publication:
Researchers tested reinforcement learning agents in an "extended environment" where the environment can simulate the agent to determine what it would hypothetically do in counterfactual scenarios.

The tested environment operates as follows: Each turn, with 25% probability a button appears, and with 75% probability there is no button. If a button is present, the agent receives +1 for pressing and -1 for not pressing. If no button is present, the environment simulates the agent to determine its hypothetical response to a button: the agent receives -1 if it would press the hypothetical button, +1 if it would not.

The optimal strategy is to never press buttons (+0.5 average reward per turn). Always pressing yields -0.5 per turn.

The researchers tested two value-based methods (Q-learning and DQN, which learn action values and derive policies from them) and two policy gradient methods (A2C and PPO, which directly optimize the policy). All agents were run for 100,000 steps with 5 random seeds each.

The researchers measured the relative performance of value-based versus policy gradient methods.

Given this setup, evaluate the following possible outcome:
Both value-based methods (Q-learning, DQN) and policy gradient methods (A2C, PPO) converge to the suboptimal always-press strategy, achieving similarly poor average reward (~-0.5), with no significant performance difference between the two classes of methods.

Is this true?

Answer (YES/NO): NO